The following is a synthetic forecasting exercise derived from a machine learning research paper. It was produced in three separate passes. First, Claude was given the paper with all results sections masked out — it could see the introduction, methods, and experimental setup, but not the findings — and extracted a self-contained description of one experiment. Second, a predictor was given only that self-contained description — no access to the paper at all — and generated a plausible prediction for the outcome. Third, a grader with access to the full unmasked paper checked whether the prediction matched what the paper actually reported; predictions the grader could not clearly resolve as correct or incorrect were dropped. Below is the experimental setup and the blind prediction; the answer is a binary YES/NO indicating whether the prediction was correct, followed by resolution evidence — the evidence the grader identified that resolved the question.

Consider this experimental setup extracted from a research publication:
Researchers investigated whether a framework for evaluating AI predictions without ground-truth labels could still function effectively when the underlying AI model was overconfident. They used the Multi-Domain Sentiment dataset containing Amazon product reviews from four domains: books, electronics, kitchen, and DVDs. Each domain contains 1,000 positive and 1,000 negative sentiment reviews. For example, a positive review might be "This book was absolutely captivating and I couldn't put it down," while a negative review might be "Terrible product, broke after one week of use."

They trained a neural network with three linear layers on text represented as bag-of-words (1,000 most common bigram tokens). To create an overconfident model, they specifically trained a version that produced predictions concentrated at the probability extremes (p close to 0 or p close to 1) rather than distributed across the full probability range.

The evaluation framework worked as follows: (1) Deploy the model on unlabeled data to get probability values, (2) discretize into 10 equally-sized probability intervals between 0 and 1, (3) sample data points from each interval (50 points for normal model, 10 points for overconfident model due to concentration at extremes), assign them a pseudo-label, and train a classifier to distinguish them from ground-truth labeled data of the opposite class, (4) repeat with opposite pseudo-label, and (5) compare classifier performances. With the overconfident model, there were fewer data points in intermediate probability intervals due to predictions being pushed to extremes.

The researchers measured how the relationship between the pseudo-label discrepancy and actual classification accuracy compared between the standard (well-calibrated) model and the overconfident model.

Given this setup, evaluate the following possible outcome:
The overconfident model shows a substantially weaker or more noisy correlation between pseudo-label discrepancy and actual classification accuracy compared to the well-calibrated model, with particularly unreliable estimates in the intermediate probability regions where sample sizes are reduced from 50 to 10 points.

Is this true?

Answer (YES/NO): NO